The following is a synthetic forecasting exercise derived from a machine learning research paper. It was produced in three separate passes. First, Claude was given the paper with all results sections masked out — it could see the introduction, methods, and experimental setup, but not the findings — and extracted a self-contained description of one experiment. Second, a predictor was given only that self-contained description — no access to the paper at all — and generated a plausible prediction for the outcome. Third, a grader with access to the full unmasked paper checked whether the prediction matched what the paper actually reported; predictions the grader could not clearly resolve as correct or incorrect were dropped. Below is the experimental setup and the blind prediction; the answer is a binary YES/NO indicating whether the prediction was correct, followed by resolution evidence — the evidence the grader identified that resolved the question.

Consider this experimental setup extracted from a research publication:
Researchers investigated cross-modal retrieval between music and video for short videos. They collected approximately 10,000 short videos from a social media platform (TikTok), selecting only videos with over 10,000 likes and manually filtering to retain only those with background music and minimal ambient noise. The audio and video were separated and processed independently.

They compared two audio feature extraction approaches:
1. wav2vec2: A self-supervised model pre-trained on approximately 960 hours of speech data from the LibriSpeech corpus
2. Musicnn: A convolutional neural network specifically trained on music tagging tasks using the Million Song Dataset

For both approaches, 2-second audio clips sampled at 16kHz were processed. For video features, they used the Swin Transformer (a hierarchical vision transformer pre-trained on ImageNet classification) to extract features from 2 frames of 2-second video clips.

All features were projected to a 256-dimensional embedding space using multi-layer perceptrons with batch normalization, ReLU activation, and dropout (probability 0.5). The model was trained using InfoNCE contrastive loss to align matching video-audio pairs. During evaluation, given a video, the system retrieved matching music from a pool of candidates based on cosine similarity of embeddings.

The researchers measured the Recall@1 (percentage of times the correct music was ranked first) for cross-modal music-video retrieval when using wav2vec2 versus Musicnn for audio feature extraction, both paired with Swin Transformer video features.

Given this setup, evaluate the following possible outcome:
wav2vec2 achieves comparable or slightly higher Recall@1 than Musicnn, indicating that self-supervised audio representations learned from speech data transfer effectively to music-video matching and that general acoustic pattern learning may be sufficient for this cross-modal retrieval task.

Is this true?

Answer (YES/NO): NO